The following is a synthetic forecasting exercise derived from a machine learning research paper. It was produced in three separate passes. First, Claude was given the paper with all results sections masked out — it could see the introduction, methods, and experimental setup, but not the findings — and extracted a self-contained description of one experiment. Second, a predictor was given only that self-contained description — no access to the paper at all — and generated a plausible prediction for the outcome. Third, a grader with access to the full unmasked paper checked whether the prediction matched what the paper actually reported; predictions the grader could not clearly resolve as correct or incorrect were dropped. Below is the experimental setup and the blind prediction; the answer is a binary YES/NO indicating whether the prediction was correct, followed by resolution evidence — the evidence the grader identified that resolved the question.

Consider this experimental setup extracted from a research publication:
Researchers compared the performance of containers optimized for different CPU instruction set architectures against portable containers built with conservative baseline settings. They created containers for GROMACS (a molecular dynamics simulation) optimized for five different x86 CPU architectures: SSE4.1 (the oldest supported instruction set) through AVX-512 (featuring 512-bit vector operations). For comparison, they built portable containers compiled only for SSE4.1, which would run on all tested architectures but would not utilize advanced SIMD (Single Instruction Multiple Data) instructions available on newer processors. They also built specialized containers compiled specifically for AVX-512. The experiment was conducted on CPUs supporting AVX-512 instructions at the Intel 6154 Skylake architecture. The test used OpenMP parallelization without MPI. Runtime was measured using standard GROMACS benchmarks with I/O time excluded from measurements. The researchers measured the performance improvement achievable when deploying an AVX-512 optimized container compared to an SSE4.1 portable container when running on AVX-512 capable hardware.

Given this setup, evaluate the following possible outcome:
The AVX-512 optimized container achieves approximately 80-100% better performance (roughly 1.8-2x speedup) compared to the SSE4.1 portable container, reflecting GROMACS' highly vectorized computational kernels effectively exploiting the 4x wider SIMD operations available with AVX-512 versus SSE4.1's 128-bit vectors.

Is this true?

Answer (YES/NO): YES